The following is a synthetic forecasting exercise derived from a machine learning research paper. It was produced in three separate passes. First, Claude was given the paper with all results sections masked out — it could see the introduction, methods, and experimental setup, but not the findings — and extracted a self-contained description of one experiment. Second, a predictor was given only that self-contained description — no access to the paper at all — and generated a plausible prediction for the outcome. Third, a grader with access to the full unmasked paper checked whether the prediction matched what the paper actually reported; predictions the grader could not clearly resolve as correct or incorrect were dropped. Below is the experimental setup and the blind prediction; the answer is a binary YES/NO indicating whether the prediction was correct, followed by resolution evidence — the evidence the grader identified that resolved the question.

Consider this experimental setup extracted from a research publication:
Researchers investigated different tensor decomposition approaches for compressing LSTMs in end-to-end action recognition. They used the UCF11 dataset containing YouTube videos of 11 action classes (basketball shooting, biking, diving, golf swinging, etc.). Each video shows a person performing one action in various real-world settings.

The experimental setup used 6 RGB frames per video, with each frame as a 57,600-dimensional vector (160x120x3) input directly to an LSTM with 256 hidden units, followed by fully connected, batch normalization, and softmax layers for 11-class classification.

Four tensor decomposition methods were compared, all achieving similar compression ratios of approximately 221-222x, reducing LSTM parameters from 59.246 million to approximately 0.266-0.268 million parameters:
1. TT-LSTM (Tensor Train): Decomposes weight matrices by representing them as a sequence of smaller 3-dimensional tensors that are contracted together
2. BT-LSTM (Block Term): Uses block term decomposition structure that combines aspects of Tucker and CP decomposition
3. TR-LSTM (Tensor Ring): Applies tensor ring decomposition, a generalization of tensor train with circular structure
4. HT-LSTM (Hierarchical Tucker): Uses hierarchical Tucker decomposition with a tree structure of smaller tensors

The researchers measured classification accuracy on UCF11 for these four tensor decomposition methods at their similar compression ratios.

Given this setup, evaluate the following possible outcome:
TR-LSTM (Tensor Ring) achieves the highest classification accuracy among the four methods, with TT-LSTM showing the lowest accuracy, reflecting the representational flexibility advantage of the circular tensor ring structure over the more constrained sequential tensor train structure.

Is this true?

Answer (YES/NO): NO